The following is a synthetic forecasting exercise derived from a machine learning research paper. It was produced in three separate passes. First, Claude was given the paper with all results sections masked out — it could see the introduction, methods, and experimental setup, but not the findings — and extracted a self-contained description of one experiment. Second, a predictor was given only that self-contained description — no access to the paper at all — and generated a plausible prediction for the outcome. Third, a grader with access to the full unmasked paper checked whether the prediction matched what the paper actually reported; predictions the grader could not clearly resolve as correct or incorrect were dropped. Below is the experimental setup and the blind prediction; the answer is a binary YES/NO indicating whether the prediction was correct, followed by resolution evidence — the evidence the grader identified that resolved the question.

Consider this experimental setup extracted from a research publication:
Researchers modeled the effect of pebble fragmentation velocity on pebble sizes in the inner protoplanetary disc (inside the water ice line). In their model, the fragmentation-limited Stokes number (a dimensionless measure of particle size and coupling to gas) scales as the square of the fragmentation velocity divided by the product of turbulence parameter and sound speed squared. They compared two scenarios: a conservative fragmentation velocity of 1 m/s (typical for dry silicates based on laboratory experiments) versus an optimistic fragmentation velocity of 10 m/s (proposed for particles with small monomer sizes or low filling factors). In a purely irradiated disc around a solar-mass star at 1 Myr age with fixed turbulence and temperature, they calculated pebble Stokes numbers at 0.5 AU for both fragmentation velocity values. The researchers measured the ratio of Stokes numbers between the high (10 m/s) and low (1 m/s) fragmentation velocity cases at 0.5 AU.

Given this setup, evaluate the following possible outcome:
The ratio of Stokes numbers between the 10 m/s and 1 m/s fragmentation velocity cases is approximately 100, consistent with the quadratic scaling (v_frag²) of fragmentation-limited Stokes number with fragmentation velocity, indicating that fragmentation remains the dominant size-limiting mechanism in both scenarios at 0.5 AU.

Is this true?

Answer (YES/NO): NO